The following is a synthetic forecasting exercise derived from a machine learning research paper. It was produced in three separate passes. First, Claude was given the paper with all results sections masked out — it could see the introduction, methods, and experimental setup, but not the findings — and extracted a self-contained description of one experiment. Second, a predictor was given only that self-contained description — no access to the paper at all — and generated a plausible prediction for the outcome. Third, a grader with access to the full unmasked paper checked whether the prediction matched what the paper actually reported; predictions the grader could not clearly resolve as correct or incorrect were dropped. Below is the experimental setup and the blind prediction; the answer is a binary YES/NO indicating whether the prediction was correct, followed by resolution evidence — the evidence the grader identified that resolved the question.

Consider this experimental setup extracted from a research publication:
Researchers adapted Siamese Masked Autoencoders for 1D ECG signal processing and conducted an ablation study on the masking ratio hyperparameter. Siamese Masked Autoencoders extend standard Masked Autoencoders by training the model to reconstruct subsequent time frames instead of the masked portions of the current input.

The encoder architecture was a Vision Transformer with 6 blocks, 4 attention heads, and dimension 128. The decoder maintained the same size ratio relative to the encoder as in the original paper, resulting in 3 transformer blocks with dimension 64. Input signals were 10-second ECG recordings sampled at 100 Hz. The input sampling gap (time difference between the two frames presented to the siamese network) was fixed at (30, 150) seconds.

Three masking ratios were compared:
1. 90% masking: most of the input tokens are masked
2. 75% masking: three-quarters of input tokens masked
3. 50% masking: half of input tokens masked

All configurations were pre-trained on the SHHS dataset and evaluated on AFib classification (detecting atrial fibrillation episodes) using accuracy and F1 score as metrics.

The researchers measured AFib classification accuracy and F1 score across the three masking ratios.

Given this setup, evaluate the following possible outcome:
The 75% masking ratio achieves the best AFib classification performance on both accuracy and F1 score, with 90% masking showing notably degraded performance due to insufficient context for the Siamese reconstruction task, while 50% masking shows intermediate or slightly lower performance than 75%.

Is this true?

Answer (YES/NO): YES